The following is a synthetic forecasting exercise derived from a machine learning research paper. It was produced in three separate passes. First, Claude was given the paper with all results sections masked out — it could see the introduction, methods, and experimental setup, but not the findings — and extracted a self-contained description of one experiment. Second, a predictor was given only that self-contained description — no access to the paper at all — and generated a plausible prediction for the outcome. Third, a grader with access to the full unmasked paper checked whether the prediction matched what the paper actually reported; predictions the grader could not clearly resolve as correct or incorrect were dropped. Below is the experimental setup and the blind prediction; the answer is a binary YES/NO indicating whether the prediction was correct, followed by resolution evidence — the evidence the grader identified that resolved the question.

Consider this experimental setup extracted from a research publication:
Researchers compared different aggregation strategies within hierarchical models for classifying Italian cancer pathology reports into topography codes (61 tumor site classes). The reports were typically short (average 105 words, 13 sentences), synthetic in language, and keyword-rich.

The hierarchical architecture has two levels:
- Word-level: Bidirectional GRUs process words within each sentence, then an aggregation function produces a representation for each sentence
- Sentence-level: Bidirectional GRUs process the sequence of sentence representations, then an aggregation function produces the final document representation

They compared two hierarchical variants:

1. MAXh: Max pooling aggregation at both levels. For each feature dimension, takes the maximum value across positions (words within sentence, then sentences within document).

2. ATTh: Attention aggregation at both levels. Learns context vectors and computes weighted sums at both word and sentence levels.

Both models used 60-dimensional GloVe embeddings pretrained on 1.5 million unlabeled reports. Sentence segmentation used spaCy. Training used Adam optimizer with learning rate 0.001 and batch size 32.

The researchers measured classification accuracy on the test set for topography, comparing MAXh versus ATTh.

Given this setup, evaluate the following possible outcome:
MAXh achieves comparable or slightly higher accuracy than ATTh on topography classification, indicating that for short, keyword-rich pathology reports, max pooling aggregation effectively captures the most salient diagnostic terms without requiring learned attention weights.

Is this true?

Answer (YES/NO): YES